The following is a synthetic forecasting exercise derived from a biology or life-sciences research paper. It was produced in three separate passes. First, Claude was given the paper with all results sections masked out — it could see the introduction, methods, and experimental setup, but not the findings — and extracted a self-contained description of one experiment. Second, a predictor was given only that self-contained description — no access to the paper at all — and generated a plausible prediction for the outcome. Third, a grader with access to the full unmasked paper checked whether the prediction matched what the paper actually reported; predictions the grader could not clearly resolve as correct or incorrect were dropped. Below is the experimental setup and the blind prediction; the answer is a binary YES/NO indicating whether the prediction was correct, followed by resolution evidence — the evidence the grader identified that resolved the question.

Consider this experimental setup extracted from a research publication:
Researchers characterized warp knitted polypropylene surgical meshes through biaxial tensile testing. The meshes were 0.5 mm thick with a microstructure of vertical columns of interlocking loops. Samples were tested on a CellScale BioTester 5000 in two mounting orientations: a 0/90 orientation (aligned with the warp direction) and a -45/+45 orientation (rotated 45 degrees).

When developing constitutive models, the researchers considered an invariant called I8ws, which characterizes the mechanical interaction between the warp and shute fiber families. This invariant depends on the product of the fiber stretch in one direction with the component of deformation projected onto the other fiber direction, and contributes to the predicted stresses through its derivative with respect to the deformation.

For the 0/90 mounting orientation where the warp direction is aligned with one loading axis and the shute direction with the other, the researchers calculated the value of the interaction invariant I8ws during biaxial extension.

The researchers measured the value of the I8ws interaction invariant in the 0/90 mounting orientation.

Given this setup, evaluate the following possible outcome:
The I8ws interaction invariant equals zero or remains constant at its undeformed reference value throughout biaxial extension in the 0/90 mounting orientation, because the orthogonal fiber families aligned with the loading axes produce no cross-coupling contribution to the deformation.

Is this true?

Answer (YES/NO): YES